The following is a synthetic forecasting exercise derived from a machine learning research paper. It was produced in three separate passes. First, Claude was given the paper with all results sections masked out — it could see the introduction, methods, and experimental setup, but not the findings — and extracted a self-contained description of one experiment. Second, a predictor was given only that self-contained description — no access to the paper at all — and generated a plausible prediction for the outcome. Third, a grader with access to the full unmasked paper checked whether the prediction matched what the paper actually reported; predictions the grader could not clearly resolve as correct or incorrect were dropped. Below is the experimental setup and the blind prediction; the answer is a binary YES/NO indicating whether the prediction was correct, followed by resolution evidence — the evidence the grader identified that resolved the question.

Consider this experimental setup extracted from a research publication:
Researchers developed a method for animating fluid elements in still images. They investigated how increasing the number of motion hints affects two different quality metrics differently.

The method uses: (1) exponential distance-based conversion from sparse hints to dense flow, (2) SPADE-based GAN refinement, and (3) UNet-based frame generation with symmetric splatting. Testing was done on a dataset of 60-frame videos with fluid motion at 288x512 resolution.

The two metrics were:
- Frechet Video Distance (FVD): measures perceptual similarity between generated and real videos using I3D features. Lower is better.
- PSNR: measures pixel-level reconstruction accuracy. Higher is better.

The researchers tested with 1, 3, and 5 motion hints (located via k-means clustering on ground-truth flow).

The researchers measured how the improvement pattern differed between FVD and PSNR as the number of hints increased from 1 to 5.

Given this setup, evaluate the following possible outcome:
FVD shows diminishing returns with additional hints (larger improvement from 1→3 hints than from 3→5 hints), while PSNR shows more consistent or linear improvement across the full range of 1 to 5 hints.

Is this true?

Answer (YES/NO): NO